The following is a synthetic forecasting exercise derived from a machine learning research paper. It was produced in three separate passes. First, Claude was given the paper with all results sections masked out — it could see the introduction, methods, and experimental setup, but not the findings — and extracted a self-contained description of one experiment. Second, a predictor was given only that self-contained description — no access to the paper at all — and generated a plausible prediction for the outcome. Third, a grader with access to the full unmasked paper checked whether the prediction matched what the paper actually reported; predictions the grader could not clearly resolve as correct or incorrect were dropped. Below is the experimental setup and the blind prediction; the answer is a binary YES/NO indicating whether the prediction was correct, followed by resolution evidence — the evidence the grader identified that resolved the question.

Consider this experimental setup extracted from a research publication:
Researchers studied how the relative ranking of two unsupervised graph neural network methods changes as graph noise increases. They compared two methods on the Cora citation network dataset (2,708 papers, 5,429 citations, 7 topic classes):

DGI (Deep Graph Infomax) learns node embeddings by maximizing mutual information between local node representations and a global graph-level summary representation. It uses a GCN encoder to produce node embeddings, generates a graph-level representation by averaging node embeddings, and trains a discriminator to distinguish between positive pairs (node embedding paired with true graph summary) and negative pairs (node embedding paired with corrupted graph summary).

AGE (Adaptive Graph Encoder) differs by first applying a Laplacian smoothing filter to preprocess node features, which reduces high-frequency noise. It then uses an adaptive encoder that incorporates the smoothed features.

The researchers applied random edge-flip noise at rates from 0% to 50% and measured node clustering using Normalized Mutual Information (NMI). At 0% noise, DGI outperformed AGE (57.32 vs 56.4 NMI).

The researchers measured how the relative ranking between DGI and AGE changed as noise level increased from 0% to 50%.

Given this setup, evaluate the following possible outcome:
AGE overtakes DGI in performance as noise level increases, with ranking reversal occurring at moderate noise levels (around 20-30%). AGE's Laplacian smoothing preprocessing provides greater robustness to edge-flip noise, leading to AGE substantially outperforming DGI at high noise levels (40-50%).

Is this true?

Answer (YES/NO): NO